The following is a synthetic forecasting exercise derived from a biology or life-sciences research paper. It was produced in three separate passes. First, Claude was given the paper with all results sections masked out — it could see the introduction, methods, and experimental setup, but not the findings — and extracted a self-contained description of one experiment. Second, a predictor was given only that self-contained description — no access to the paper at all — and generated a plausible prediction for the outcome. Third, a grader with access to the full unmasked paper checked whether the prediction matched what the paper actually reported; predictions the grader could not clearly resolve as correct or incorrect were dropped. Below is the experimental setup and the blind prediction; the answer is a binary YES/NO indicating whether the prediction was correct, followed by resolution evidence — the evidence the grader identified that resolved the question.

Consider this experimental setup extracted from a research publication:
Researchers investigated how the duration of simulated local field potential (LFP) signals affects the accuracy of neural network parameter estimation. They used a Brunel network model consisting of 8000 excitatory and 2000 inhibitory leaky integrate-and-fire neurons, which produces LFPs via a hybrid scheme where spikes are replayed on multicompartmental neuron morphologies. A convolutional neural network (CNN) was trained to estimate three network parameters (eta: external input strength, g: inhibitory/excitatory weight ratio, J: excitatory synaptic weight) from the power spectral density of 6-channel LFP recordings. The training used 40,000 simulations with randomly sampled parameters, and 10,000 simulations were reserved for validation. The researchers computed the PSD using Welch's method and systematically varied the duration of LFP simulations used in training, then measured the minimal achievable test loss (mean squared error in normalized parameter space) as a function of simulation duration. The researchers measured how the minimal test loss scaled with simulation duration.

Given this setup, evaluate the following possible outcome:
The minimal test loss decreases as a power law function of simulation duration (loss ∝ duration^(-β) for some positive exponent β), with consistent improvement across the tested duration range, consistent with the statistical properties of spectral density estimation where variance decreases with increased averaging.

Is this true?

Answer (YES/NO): YES